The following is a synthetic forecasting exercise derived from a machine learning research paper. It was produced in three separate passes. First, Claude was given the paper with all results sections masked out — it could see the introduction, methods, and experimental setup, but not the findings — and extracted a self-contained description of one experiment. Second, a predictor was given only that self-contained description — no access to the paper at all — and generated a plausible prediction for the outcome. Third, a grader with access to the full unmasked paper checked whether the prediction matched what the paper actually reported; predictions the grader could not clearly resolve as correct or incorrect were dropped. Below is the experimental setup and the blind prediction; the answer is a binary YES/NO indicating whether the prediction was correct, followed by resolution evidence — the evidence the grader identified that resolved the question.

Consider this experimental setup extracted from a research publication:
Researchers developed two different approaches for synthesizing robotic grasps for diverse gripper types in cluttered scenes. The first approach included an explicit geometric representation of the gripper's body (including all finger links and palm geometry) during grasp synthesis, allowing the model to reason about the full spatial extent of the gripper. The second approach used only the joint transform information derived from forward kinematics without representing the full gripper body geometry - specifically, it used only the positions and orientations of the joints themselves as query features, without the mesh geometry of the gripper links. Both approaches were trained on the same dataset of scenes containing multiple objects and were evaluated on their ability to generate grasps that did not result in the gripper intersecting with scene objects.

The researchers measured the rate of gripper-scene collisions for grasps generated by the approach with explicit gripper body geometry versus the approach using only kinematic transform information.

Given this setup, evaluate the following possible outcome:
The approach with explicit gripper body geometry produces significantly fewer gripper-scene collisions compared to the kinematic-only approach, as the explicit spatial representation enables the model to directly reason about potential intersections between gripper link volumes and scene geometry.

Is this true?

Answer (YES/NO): YES